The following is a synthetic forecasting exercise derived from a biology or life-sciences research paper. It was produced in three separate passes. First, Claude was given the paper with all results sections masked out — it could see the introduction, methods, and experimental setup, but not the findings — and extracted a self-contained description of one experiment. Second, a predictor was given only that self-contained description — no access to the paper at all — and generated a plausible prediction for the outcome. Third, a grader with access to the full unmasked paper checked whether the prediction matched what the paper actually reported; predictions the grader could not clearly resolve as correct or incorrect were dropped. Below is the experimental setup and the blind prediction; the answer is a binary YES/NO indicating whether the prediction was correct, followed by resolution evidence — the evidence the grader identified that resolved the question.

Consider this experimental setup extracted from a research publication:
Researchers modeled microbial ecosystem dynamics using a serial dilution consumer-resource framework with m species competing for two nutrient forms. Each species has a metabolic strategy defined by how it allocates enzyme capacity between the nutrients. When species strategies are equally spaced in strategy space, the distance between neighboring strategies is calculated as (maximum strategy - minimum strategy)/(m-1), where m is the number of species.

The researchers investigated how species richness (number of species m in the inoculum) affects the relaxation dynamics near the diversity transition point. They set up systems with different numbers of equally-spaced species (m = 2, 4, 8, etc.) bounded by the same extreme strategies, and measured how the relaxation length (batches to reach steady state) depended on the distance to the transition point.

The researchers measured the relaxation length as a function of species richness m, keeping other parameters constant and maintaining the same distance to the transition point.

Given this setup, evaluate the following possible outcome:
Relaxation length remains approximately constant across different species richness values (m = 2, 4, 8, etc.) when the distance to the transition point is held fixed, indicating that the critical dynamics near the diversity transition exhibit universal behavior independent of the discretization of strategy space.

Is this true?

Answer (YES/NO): NO